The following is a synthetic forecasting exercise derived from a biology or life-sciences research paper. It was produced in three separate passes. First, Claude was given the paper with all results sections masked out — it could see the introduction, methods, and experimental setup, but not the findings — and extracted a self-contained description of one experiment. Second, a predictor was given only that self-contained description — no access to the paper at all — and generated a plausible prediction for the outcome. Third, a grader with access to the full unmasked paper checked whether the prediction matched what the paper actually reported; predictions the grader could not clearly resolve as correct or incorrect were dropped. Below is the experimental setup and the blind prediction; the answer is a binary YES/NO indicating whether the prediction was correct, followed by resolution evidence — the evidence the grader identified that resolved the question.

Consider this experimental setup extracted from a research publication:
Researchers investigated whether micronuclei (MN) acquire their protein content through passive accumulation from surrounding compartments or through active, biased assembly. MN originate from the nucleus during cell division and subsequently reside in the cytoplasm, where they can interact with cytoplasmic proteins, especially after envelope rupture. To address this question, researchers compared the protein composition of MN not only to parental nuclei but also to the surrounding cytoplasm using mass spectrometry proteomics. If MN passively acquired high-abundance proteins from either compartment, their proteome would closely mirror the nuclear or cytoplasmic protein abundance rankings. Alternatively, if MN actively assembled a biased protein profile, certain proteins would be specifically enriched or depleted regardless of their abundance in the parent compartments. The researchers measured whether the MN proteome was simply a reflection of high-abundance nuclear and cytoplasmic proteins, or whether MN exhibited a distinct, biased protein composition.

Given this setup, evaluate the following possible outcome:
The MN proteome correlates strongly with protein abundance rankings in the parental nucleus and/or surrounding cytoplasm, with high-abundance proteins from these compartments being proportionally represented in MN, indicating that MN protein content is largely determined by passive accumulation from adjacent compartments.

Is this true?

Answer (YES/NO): NO